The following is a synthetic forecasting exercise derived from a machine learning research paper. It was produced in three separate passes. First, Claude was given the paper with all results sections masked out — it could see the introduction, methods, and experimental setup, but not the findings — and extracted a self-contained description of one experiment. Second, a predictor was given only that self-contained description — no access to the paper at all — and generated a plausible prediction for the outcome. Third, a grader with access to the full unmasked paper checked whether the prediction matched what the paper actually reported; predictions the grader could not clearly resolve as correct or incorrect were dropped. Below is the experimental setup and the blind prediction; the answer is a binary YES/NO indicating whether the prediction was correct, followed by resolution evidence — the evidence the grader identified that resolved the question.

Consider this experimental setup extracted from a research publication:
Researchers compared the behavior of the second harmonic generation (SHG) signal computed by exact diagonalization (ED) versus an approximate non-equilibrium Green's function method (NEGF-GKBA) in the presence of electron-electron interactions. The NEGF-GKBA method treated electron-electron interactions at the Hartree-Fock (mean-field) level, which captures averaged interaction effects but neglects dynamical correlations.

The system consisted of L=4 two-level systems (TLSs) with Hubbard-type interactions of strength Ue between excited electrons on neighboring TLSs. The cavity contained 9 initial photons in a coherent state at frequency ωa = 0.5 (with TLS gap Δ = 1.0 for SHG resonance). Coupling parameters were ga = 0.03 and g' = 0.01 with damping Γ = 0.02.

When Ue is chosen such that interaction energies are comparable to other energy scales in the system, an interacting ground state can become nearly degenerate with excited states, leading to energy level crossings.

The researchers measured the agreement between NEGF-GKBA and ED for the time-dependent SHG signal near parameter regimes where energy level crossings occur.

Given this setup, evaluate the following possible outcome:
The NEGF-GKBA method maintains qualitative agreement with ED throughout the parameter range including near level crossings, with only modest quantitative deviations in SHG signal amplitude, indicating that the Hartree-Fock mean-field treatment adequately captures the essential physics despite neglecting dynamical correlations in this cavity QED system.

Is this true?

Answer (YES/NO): NO